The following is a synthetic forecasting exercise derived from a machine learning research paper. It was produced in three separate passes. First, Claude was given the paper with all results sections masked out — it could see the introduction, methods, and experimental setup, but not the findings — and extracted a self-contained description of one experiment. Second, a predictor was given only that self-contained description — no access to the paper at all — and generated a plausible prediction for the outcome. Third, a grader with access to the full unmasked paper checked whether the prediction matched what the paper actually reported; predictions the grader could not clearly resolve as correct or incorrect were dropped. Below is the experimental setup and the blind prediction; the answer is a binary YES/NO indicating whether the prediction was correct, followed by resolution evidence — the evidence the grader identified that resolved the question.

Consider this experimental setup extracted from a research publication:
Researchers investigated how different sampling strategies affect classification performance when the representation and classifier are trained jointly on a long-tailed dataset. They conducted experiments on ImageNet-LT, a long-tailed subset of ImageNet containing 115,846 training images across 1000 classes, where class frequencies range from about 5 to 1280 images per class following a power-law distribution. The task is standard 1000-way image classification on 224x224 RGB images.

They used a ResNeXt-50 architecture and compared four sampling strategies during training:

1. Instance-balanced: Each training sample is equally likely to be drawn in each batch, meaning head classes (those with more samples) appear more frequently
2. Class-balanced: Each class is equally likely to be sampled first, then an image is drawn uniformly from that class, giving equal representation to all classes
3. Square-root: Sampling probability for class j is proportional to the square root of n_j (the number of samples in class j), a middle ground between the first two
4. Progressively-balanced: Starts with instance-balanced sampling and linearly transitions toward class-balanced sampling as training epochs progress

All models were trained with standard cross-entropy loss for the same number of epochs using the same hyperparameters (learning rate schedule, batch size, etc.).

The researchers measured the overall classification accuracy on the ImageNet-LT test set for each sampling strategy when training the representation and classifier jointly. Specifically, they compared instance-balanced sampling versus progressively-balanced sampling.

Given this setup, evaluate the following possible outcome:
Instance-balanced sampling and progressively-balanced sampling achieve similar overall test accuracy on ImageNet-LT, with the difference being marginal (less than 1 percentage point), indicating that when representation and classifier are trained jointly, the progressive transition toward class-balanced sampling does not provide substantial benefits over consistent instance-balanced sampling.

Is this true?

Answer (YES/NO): NO